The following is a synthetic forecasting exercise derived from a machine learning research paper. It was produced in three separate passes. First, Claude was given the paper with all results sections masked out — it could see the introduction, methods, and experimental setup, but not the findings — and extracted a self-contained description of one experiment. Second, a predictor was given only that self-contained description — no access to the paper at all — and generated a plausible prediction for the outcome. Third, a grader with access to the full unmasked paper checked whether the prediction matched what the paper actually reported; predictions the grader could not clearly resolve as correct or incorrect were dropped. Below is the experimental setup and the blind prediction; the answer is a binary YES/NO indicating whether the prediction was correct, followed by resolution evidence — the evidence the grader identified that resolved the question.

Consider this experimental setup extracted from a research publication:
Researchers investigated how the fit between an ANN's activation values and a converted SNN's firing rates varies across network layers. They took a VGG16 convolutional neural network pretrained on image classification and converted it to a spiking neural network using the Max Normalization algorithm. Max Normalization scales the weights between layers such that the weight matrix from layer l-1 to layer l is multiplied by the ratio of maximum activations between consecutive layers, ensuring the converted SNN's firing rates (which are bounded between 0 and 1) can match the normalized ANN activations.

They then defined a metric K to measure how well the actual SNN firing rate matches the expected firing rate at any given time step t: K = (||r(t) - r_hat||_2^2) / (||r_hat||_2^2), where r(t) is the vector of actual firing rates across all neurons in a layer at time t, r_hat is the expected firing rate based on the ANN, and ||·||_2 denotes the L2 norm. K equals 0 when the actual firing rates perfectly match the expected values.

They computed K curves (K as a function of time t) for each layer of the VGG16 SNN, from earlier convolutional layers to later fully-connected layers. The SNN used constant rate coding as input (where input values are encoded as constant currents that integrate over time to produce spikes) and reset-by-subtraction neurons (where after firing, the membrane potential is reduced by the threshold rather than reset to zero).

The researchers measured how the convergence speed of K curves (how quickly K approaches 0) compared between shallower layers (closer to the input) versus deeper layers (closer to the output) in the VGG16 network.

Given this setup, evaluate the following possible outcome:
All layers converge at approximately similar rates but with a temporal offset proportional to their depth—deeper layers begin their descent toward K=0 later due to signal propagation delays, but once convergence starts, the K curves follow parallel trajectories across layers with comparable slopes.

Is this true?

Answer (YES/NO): NO